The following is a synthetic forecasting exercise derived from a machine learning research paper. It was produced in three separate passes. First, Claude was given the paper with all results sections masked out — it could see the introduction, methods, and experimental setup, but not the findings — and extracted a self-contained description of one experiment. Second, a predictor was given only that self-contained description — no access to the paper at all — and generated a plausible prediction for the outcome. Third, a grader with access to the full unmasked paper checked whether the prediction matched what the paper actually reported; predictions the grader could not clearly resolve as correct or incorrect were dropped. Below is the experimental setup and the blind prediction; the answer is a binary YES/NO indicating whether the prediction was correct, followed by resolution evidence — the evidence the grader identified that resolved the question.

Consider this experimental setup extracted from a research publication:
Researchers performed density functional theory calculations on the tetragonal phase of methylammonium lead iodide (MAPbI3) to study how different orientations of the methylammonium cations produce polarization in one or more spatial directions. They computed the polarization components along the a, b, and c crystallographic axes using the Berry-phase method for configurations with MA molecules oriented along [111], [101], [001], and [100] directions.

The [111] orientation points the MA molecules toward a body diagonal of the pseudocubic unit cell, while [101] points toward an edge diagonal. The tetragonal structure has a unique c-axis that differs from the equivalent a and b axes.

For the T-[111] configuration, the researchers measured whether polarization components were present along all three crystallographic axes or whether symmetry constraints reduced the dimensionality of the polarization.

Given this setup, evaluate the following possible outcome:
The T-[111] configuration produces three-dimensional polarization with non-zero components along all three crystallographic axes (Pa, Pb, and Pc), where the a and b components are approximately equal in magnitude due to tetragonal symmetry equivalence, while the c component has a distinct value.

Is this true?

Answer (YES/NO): YES